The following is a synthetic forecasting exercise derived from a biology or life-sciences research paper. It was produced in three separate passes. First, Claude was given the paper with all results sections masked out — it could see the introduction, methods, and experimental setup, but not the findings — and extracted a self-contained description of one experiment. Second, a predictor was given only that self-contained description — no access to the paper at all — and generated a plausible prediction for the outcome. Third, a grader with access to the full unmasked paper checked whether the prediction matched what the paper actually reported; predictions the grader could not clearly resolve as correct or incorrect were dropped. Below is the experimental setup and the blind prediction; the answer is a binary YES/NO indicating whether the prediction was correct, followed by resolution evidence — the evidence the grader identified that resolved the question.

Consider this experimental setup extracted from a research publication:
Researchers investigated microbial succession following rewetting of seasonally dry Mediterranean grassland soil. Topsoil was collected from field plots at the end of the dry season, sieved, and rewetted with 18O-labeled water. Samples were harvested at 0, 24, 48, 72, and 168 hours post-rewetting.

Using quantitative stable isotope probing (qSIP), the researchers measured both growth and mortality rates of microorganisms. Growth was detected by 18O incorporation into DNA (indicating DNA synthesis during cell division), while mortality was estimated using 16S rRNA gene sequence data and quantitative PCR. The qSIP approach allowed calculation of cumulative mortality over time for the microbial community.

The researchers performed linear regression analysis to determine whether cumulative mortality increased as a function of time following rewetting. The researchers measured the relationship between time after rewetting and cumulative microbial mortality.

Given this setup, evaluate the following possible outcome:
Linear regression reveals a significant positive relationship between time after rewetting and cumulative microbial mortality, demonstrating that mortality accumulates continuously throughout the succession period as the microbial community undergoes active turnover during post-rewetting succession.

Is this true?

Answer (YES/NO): YES